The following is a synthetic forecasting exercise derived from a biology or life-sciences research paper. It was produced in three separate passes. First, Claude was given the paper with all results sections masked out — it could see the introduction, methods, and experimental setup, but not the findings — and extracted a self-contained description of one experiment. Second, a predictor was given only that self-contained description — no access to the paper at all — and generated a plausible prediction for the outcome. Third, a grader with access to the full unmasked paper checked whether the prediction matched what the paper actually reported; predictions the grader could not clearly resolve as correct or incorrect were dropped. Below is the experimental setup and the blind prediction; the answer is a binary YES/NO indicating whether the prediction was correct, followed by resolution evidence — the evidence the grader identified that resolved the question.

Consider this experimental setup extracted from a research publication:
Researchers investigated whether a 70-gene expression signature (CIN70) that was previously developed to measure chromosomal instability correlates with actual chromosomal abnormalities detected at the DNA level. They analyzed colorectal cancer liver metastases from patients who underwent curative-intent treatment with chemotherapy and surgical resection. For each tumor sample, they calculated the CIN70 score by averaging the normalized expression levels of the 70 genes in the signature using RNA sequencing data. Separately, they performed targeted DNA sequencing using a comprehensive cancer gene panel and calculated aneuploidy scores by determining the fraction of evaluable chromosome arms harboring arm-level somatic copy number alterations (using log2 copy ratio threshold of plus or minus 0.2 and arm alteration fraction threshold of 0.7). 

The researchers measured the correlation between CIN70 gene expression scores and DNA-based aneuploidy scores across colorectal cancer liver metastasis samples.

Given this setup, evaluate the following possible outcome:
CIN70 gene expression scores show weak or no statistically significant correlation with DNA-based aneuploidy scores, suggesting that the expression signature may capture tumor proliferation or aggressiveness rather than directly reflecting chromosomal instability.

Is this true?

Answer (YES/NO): NO